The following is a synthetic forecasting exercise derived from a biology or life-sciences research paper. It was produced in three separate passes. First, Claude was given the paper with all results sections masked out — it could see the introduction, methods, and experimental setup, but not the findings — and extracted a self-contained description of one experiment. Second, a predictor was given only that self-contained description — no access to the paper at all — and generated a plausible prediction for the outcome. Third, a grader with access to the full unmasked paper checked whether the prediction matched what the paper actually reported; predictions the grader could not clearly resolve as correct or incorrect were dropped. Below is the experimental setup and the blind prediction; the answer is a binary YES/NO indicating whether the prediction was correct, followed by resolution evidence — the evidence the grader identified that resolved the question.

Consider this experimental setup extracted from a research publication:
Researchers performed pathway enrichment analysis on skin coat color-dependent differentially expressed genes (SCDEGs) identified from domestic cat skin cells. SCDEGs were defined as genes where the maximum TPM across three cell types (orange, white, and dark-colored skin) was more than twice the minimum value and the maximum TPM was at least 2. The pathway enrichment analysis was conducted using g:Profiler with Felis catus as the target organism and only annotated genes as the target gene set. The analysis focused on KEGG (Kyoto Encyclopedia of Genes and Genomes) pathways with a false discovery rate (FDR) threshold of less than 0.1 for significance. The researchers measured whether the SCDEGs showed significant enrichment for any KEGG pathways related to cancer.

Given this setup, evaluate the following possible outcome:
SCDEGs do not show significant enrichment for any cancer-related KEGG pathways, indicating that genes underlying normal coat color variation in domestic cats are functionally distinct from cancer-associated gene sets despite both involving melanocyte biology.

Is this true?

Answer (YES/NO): NO